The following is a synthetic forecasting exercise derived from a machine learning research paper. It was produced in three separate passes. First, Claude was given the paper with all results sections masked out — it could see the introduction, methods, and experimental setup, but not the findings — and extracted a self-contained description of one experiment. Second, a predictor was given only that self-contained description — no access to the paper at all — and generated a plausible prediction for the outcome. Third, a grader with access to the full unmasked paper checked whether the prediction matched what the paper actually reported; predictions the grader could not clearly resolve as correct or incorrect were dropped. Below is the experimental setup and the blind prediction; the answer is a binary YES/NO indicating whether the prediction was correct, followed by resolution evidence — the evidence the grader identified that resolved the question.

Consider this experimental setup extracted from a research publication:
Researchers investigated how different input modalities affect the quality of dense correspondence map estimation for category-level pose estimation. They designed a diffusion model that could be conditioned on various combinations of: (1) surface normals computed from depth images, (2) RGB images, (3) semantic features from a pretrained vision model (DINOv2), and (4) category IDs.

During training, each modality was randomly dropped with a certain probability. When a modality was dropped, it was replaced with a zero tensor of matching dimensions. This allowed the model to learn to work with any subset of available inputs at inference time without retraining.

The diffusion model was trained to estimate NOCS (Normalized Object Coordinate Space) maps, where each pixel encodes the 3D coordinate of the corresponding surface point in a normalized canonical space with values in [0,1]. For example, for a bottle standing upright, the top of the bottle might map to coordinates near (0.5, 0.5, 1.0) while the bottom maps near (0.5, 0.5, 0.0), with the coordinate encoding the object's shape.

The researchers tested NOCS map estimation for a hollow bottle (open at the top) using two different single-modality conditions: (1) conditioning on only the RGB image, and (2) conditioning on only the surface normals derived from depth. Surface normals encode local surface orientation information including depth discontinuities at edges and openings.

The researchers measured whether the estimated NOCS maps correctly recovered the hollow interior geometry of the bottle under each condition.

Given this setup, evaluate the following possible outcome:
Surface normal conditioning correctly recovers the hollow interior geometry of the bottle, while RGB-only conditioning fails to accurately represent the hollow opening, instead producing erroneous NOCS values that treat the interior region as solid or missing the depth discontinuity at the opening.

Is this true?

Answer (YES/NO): YES